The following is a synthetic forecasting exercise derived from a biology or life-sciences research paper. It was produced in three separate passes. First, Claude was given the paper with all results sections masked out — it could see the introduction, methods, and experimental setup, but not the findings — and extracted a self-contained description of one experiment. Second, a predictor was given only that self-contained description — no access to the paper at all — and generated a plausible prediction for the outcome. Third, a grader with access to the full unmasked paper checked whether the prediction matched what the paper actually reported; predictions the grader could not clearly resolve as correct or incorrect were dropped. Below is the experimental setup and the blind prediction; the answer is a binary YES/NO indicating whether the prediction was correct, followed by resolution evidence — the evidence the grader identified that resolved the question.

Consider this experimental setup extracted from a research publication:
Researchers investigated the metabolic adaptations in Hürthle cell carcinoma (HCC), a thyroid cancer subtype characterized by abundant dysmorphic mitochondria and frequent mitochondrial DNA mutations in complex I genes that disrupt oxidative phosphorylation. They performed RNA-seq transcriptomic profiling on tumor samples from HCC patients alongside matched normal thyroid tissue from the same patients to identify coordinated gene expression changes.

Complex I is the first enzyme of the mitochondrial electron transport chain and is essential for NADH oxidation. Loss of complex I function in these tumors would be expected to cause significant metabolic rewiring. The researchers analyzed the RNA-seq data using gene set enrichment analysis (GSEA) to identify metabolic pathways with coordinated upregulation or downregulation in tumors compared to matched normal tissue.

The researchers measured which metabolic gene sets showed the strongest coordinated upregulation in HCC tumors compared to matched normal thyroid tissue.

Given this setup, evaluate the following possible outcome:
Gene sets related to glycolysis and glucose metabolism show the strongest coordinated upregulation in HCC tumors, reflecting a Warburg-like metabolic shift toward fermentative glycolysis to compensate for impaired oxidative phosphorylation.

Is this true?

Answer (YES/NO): NO